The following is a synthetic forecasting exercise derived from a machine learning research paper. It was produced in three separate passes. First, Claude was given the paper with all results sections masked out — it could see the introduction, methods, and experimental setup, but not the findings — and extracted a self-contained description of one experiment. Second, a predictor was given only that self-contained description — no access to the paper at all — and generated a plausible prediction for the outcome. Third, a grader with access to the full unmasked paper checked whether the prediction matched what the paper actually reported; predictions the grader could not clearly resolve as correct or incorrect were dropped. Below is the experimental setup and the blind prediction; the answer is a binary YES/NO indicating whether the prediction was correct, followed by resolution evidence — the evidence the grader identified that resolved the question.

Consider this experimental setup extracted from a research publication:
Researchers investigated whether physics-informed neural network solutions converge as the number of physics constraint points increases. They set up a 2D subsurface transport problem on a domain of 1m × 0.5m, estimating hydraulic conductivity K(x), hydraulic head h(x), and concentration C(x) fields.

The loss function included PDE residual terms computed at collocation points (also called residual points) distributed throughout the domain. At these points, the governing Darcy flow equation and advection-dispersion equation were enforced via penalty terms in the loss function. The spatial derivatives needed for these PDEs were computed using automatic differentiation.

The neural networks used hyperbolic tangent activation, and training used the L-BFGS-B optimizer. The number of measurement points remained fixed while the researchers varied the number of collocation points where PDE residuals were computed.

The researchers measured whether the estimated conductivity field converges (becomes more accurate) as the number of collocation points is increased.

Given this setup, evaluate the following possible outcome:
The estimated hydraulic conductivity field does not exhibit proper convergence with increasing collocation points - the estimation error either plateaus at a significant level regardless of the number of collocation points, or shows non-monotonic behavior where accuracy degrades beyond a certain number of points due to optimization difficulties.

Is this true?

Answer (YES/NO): NO